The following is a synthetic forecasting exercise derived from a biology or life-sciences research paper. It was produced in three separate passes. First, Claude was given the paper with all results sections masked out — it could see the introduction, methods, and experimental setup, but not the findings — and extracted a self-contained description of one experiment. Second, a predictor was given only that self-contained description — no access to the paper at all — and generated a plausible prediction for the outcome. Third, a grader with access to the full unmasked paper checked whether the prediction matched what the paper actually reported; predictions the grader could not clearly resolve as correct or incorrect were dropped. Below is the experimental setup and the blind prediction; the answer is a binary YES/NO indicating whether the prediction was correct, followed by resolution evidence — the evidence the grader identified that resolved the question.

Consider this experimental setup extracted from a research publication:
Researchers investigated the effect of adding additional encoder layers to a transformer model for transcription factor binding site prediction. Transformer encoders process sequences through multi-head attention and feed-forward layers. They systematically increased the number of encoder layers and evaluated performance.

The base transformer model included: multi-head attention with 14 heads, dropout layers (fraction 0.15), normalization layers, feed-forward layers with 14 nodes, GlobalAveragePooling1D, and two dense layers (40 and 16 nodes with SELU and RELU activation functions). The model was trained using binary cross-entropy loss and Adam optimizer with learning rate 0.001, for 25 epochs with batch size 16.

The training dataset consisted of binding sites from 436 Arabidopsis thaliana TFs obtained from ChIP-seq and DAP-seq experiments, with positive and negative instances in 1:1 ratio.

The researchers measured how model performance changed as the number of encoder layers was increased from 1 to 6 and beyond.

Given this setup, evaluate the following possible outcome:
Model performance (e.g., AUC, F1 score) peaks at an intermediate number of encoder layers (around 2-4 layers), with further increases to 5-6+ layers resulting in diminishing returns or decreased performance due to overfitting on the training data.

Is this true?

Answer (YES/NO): NO